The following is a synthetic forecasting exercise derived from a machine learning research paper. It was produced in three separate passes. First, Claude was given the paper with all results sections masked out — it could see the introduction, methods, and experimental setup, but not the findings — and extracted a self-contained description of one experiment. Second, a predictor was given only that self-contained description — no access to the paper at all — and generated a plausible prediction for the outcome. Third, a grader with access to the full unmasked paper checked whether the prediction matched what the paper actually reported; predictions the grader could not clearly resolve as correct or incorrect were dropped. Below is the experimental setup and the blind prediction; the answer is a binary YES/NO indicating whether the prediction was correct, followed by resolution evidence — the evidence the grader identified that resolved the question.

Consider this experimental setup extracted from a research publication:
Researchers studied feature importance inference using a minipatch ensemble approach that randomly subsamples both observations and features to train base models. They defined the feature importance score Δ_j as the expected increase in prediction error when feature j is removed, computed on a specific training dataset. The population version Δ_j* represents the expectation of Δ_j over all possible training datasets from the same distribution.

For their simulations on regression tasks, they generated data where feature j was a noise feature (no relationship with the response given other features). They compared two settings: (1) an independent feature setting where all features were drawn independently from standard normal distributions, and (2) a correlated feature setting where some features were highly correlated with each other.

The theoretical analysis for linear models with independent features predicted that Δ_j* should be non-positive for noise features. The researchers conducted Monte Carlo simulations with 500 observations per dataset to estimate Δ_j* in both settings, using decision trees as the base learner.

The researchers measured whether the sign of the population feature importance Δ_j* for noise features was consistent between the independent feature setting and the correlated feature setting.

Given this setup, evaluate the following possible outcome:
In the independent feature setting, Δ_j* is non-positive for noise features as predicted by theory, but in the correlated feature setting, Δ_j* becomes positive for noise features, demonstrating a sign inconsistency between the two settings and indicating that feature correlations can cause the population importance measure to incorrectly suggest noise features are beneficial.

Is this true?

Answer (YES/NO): YES